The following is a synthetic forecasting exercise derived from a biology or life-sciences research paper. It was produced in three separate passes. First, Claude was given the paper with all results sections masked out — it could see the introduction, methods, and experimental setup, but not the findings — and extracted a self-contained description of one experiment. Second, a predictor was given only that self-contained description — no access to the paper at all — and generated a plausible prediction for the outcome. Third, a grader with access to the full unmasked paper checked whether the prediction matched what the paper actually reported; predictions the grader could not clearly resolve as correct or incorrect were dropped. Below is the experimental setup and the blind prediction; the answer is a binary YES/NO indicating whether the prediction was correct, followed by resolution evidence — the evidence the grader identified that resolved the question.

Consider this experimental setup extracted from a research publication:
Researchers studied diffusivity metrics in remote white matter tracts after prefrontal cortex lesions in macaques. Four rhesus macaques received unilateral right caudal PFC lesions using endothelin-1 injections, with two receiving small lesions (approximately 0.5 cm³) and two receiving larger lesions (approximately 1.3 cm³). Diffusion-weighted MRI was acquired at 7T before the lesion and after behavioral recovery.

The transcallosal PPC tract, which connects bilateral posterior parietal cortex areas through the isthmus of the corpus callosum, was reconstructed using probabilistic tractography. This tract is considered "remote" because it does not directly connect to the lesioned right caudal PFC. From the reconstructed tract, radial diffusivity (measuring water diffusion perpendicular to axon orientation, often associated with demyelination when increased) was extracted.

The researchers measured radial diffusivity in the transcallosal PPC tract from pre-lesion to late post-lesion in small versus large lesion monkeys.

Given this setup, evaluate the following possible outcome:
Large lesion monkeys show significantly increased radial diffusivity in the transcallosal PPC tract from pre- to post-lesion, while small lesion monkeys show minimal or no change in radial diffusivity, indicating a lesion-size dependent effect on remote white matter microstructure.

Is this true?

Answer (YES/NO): NO